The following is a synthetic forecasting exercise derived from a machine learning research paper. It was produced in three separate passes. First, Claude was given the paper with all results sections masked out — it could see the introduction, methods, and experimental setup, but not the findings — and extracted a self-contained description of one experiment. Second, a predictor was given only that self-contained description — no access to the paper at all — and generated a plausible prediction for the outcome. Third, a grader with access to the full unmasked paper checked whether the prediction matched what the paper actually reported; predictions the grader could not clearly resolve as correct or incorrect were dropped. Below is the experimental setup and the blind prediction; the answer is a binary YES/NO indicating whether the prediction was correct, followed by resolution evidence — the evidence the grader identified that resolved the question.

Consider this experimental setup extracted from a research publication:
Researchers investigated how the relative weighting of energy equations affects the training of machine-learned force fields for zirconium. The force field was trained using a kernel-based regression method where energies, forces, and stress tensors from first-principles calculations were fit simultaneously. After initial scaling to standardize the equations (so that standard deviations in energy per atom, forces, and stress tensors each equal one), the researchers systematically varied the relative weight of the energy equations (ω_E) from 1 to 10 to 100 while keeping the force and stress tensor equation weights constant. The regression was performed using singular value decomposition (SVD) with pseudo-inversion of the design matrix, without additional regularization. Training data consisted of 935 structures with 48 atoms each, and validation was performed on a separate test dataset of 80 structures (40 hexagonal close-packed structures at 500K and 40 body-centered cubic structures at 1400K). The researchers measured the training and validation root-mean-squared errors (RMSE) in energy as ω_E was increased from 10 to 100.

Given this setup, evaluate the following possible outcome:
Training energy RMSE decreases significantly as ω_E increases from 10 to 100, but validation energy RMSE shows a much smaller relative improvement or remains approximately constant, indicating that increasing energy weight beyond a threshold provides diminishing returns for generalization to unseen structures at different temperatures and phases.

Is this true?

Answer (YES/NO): NO